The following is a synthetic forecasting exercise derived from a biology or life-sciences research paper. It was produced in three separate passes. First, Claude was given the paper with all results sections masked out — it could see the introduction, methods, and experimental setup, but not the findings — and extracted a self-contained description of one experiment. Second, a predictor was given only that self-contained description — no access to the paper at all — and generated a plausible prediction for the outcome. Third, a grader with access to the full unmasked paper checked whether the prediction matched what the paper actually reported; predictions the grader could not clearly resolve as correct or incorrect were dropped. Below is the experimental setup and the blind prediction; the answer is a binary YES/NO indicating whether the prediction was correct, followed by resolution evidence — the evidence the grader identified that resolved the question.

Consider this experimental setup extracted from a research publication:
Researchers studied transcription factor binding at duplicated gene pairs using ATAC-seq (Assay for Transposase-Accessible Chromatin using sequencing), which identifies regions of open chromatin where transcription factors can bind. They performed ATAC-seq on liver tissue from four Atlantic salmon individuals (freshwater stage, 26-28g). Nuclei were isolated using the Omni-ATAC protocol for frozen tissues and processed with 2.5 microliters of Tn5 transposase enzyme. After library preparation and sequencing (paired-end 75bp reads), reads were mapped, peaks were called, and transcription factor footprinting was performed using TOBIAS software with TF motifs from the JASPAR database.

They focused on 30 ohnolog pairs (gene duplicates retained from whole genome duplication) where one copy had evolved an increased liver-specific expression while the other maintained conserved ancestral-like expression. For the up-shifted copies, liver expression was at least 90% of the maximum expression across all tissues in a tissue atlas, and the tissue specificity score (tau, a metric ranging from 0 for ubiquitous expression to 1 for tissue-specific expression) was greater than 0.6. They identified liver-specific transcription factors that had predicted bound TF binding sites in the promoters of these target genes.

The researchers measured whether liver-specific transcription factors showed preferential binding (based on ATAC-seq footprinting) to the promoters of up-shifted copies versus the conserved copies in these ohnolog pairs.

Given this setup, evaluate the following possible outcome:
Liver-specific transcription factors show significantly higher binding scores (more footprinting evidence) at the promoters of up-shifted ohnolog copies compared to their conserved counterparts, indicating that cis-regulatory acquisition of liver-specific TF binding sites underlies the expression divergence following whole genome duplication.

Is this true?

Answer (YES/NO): YES